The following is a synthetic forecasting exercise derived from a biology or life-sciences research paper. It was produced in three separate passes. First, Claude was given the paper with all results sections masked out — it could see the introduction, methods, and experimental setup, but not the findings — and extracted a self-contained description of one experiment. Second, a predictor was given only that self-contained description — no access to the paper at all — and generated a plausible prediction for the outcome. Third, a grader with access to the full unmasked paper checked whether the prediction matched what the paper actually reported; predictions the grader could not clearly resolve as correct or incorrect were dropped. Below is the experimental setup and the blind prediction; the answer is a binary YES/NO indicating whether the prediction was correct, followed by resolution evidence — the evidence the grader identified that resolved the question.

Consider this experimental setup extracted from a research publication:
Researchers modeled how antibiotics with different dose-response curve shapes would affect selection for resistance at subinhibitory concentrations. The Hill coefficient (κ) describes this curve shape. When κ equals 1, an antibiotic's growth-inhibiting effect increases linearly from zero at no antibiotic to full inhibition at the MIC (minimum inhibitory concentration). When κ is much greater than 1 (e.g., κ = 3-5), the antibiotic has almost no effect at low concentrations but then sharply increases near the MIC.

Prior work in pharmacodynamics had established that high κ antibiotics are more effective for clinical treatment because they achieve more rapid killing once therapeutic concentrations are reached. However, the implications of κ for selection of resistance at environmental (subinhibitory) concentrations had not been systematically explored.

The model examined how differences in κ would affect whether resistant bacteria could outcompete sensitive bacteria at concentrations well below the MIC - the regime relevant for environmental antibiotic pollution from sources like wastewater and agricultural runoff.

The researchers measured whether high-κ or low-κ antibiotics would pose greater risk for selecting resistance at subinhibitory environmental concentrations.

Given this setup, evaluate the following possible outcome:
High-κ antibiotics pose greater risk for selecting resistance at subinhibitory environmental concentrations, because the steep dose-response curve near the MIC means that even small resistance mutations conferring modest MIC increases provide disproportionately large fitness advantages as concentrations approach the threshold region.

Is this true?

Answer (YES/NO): NO